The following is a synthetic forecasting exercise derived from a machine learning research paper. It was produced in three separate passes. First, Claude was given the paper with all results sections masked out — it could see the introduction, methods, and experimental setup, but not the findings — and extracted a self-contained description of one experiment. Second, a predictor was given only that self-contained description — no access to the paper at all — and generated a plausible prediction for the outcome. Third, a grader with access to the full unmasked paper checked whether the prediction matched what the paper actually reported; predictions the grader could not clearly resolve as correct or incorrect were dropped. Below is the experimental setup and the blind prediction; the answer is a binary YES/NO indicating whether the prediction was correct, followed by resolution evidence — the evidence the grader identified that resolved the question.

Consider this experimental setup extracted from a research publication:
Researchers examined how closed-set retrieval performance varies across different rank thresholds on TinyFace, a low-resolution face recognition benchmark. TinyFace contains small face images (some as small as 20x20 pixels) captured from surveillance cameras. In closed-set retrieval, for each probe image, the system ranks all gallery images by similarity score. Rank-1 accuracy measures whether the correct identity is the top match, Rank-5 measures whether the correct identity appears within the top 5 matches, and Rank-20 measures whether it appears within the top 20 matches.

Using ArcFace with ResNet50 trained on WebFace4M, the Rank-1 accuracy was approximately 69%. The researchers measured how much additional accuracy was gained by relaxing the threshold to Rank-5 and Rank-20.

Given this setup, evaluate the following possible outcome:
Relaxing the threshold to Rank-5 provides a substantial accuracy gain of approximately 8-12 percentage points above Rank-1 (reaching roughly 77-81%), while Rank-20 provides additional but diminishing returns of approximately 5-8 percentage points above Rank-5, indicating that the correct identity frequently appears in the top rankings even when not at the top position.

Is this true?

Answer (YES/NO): NO